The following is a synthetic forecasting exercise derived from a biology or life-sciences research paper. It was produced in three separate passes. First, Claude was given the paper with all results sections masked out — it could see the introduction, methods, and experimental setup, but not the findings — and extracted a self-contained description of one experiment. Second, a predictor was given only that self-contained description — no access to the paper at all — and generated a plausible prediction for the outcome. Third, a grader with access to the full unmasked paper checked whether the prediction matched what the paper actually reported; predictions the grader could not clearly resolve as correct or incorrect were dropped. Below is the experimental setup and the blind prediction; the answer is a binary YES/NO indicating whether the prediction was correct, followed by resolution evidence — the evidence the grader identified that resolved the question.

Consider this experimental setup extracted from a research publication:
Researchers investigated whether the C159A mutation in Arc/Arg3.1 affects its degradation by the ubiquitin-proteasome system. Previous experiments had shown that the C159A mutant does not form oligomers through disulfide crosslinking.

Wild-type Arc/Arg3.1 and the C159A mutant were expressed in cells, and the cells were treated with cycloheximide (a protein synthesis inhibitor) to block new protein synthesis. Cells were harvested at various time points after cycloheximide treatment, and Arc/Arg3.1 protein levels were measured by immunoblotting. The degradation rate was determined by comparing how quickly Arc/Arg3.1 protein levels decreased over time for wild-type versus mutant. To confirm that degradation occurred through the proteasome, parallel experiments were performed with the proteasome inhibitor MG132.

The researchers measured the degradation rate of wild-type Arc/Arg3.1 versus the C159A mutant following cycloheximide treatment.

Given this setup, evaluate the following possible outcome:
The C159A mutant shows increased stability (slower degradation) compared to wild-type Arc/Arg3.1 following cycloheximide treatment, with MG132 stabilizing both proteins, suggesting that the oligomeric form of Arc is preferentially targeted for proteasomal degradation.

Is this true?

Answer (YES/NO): YES